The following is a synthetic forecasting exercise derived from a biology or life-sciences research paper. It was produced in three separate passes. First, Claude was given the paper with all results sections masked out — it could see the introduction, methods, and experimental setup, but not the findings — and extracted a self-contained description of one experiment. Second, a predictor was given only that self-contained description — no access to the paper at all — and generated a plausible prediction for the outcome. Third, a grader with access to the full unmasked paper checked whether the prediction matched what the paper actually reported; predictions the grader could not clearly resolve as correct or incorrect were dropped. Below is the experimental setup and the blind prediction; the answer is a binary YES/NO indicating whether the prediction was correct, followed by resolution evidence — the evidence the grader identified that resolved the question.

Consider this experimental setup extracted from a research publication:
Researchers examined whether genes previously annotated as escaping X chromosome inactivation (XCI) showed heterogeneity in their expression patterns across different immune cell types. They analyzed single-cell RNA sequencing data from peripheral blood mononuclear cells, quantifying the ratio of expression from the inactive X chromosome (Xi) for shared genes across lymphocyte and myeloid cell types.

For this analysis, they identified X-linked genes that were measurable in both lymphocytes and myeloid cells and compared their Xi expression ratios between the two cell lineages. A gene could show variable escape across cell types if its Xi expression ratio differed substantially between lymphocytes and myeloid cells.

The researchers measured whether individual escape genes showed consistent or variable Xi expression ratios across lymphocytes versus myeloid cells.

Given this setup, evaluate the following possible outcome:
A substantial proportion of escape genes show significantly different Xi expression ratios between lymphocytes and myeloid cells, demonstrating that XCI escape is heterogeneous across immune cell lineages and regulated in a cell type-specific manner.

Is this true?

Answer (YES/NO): YES